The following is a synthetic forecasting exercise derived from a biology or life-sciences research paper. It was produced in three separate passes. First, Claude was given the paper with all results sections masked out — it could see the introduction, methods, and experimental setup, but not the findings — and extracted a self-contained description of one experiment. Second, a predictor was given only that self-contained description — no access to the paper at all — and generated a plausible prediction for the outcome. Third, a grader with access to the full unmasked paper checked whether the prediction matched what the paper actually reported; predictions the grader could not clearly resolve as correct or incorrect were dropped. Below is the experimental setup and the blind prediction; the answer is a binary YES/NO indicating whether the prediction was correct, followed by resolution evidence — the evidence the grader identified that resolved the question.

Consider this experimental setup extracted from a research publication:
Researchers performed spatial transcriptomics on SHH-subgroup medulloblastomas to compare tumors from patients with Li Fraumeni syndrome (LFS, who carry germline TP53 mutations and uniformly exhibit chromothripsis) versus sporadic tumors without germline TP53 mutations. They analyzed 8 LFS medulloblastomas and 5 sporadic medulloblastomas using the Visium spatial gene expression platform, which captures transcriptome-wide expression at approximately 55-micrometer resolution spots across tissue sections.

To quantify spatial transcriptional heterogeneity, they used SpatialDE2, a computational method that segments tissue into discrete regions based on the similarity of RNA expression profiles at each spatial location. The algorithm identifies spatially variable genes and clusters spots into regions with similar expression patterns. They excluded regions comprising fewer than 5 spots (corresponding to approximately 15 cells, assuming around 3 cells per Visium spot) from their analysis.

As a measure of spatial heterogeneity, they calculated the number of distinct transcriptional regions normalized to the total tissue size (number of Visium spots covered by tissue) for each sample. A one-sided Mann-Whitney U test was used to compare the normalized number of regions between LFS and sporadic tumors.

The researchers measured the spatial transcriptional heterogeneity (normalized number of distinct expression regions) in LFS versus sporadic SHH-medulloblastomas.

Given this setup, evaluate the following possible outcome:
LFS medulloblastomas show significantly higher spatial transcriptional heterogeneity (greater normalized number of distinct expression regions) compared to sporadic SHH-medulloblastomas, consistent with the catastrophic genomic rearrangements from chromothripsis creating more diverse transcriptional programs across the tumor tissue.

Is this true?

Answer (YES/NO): YES